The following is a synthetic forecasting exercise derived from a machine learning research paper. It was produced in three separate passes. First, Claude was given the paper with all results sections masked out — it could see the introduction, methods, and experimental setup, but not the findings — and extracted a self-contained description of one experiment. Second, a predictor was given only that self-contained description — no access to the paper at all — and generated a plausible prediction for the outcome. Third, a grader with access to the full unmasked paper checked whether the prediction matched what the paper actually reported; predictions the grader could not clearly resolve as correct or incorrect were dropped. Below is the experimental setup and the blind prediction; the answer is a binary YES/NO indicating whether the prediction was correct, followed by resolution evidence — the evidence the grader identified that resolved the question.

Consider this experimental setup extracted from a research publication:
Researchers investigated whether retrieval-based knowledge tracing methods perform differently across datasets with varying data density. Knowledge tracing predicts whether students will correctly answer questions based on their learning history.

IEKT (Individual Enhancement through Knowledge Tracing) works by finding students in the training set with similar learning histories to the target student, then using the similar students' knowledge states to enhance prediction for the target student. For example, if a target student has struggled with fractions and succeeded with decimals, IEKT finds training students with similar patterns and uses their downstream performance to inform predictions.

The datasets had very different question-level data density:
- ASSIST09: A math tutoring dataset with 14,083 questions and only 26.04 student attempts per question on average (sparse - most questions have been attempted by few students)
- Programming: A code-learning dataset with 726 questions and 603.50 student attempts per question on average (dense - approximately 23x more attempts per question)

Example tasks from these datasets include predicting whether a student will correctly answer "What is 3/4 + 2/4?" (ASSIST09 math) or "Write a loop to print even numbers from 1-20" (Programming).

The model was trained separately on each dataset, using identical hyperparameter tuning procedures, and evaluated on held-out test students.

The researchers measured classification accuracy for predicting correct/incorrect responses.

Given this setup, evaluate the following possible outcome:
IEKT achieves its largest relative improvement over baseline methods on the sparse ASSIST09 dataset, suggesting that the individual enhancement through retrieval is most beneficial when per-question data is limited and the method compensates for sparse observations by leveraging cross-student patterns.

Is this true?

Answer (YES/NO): NO